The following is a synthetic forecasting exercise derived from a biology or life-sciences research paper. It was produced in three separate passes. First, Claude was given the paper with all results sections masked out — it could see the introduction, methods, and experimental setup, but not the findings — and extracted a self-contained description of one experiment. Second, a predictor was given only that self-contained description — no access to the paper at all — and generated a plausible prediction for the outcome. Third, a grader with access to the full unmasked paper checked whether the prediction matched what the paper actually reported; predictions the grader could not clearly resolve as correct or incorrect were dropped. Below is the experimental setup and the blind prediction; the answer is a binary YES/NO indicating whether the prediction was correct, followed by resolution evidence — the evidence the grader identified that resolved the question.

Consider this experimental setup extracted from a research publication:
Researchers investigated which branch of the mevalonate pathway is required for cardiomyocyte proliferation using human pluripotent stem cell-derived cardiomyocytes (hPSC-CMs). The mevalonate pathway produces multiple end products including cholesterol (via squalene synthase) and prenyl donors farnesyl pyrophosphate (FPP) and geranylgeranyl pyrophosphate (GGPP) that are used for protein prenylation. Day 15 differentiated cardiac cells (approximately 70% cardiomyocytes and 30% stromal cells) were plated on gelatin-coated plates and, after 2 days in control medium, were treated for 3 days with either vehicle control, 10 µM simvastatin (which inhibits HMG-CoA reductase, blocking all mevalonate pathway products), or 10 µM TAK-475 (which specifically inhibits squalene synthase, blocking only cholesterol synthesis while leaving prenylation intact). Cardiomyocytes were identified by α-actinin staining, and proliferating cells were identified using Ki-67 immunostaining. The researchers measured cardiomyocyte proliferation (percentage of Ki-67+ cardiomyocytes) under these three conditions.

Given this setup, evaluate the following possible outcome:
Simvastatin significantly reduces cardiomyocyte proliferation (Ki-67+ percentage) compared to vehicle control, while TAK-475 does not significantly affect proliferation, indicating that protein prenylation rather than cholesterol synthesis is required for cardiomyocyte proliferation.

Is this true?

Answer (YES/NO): NO